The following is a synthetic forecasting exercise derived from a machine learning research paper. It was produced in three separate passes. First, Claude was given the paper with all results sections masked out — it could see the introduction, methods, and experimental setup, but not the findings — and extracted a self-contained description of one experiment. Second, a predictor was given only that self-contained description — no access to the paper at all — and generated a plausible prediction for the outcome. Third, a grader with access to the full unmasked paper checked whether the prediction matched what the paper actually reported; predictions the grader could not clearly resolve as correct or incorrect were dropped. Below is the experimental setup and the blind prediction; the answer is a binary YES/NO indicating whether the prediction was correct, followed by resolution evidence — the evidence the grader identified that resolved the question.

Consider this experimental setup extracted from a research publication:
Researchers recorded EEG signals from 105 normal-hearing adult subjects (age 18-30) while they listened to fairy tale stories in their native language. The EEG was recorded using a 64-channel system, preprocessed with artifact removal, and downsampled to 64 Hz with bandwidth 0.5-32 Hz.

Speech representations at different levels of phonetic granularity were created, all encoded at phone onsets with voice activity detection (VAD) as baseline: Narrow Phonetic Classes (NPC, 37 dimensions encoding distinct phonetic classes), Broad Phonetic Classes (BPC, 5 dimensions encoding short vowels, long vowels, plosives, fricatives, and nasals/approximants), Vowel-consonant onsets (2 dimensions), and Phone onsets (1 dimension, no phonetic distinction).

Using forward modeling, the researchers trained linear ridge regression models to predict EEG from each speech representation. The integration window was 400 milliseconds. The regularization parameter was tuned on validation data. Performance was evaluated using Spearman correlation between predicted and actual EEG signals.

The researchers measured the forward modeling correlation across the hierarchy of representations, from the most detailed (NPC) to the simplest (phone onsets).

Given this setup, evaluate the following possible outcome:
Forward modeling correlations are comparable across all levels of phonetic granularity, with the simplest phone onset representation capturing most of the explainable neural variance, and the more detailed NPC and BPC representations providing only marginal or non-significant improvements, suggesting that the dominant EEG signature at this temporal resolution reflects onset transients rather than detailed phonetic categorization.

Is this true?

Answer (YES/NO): NO